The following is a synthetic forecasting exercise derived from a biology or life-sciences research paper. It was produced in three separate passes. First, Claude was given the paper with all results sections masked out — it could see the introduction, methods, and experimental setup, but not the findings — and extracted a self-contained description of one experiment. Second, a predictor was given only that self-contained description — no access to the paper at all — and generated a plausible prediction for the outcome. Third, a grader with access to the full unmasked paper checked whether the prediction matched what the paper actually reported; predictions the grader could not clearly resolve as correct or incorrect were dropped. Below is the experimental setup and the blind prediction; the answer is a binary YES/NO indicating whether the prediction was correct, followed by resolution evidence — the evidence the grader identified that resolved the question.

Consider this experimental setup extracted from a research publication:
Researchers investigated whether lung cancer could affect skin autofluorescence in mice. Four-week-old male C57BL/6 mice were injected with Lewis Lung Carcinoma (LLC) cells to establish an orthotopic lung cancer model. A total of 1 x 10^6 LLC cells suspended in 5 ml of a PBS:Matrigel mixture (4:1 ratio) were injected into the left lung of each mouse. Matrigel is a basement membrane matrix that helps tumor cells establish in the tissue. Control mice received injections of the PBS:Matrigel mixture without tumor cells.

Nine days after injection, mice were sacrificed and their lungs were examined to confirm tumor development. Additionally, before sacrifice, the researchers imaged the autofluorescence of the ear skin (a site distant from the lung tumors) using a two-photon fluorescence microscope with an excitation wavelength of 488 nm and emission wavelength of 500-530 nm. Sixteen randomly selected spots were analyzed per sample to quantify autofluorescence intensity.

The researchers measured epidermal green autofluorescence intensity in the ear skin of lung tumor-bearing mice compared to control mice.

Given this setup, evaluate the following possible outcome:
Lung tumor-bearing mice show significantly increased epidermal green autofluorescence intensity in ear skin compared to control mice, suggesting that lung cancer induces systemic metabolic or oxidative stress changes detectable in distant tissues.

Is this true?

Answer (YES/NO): YES